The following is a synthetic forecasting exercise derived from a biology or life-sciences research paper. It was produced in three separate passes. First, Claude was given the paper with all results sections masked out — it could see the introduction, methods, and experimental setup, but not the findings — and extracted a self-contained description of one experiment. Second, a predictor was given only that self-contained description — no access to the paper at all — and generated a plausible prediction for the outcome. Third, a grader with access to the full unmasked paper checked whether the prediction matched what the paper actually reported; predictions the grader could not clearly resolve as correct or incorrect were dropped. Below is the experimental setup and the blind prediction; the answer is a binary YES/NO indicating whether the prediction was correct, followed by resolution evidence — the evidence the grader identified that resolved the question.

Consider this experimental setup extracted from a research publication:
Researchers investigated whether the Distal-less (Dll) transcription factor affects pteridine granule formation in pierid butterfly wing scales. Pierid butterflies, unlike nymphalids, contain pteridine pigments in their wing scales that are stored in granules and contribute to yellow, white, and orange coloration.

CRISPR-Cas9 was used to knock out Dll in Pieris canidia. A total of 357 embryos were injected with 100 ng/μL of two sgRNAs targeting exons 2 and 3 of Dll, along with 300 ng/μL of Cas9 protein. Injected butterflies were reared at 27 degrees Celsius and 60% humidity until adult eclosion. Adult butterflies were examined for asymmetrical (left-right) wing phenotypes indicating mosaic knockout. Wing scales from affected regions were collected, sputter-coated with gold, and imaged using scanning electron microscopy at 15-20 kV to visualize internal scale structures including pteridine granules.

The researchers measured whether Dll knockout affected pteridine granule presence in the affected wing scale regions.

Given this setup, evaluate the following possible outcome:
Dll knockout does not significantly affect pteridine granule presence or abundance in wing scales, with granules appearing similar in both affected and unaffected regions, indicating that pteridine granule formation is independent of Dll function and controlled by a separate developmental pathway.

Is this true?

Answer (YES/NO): NO